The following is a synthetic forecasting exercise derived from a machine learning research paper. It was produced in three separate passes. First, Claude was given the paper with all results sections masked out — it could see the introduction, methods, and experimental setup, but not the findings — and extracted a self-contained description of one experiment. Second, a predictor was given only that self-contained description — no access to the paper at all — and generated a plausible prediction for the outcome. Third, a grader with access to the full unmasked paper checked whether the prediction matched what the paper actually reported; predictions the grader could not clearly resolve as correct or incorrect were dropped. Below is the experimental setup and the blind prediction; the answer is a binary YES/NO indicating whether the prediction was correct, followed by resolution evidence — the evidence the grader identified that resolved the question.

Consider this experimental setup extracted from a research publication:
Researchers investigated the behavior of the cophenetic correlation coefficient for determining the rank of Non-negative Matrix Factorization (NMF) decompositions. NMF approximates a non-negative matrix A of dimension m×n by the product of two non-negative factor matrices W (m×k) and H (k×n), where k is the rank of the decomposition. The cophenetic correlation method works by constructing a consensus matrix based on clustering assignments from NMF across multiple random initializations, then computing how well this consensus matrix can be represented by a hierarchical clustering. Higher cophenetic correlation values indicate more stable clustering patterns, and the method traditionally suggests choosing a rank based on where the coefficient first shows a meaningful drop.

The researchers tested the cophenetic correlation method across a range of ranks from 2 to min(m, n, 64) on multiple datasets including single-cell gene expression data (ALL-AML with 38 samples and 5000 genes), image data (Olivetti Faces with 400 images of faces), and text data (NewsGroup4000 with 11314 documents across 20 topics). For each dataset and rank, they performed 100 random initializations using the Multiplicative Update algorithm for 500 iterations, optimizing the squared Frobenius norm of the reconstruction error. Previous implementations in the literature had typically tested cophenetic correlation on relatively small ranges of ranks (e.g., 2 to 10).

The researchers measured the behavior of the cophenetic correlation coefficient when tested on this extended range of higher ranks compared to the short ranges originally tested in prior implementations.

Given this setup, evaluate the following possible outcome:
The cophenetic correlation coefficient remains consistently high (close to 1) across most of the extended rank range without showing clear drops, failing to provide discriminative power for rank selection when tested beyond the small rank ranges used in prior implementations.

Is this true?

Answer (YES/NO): NO